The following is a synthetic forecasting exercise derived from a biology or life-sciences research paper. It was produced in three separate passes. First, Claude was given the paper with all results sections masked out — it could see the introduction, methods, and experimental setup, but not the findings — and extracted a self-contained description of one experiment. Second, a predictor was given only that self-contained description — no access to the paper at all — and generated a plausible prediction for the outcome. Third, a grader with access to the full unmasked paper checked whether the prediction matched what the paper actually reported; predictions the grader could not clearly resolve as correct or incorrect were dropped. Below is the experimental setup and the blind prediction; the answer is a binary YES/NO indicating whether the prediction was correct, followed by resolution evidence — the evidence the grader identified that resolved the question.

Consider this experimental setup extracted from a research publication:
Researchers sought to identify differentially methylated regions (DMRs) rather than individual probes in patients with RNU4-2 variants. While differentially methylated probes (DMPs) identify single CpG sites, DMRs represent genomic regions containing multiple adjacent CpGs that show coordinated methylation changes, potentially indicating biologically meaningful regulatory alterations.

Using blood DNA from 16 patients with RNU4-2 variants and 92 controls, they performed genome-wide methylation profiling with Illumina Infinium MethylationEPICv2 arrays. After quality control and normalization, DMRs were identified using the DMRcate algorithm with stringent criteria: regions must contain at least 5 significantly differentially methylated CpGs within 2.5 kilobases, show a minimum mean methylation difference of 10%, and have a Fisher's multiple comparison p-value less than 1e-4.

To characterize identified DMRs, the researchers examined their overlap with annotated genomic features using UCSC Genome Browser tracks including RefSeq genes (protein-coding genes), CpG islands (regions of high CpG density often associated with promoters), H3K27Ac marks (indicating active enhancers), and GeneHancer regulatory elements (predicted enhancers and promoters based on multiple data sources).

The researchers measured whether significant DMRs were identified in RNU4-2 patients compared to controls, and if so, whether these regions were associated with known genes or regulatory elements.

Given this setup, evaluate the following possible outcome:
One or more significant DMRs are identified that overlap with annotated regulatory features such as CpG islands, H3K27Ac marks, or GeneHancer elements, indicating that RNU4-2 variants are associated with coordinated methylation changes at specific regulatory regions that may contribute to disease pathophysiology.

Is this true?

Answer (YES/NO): YES